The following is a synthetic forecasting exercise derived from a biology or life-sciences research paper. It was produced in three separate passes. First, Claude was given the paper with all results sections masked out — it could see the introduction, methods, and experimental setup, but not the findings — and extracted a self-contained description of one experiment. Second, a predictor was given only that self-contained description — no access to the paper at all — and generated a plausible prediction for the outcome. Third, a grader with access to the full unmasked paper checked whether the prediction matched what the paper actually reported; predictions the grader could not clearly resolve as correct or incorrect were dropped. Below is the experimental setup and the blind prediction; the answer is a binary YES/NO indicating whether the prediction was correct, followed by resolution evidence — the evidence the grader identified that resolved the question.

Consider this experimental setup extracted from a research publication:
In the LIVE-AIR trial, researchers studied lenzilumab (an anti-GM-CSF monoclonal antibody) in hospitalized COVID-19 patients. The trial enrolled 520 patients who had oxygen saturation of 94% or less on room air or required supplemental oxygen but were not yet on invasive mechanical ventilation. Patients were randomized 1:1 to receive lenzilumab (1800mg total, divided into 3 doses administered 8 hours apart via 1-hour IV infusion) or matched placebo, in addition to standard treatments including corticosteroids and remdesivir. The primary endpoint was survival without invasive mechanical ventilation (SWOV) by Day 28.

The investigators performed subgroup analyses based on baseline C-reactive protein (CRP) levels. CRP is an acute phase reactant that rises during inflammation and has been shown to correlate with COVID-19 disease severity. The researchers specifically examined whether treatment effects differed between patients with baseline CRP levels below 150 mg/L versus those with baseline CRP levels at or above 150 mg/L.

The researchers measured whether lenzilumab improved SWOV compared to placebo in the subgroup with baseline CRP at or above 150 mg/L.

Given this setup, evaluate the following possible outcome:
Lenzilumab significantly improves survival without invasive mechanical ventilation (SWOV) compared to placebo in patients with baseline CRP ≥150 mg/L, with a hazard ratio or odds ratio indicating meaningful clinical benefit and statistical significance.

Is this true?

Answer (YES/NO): NO